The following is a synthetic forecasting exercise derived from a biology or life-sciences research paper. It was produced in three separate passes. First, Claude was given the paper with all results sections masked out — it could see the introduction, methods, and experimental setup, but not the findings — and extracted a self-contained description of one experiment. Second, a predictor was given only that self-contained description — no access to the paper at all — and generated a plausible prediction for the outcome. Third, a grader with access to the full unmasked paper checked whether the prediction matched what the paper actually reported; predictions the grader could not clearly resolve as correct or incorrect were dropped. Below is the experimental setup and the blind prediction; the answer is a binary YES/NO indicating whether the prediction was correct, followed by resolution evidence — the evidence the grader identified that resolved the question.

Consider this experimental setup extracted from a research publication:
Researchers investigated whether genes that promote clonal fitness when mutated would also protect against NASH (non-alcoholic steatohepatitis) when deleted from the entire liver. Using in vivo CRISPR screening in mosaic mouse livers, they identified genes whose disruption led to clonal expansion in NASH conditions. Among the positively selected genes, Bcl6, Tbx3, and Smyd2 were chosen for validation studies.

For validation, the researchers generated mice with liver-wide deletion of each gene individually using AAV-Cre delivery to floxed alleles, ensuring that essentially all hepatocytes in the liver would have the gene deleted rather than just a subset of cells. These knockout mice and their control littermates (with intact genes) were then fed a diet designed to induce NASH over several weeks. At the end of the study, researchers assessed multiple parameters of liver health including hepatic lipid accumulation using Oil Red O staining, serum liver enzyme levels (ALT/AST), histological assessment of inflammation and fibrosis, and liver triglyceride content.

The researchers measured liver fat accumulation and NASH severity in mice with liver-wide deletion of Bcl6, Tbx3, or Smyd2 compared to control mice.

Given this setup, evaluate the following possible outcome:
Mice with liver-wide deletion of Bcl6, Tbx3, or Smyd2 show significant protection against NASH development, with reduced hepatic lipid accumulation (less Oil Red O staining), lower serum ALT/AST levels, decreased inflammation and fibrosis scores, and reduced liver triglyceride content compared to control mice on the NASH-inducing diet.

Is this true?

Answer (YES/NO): YES